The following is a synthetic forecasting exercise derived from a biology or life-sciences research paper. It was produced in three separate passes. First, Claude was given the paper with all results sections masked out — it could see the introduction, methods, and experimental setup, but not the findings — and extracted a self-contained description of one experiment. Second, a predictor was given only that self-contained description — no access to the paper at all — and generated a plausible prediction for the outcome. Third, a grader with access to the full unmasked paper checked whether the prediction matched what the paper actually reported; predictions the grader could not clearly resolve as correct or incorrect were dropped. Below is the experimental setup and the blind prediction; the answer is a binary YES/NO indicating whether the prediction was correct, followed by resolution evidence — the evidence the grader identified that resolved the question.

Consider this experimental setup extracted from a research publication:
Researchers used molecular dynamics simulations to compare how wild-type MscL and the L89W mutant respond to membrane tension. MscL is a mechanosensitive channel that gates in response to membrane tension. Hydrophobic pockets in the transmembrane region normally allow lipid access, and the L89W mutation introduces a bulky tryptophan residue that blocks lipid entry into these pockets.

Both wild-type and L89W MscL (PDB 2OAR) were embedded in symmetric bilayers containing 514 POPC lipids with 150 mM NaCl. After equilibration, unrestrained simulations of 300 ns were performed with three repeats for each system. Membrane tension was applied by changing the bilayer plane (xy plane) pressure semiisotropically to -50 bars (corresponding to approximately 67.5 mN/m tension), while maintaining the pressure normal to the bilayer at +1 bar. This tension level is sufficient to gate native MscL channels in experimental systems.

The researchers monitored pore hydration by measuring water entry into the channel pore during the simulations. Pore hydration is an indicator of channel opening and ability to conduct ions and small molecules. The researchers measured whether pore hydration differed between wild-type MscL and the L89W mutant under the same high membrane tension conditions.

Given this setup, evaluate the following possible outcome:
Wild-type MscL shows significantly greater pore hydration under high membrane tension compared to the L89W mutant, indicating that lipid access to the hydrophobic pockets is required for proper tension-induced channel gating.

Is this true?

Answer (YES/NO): NO